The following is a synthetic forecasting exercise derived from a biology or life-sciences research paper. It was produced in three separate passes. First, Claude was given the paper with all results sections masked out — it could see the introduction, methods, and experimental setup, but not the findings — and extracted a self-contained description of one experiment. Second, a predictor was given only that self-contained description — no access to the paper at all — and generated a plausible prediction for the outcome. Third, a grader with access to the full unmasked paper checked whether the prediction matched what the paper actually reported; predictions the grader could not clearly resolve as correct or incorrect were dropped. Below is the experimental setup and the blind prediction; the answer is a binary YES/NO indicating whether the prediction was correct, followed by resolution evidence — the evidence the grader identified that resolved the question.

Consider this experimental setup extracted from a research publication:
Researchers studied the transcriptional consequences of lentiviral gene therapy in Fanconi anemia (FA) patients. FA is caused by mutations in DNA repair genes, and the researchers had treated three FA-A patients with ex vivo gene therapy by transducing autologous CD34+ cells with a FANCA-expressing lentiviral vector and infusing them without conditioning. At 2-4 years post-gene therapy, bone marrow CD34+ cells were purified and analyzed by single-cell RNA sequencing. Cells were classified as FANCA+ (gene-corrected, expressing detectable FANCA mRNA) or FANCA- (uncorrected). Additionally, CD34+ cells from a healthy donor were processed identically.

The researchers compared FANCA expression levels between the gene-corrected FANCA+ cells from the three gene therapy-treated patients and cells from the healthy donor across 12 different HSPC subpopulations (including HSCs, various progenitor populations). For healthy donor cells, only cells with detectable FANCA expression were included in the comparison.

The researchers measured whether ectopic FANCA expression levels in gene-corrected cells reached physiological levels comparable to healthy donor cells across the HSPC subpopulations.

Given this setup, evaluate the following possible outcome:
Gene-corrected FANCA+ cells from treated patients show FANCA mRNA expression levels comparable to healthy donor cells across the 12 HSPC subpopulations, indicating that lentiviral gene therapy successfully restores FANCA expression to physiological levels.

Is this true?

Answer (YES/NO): NO